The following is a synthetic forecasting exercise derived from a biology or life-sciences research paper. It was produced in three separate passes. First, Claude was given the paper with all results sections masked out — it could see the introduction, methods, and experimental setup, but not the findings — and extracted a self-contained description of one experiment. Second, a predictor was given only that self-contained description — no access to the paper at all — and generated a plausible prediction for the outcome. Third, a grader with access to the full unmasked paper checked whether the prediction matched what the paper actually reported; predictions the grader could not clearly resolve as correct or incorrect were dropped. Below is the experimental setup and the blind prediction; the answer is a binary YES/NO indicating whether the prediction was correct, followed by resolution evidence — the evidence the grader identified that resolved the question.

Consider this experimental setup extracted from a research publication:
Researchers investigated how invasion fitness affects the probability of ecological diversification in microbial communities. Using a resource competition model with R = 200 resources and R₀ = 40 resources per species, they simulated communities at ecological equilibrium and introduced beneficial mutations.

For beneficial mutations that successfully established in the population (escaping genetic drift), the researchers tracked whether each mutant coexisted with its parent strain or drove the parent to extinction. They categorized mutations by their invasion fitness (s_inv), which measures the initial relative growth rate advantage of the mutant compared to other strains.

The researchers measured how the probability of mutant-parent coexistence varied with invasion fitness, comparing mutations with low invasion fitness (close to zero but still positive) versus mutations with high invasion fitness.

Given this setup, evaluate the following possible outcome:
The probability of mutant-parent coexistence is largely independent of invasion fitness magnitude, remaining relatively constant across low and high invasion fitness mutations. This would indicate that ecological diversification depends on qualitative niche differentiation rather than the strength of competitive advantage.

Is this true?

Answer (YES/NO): NO